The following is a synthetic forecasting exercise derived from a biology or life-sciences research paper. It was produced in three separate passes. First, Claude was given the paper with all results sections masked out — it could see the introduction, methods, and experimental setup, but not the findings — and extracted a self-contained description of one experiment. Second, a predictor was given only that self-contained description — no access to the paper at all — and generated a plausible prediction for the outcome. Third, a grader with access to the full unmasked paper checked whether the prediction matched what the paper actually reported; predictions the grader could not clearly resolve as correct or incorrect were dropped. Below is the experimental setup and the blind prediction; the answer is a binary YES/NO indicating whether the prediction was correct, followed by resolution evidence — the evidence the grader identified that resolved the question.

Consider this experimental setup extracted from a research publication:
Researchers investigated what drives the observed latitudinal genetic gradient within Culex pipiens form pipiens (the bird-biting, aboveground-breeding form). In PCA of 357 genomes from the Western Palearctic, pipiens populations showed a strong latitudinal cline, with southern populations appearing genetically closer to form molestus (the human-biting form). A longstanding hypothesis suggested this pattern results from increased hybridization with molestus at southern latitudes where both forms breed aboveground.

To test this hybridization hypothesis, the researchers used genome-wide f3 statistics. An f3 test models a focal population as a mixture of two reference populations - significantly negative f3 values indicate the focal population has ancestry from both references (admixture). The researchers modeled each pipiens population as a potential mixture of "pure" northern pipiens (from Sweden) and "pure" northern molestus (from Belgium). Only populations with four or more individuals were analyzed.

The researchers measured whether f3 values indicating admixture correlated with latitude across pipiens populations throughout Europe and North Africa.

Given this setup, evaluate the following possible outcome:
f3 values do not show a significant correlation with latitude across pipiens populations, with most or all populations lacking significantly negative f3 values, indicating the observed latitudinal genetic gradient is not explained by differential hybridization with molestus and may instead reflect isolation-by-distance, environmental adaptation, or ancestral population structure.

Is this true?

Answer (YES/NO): NO